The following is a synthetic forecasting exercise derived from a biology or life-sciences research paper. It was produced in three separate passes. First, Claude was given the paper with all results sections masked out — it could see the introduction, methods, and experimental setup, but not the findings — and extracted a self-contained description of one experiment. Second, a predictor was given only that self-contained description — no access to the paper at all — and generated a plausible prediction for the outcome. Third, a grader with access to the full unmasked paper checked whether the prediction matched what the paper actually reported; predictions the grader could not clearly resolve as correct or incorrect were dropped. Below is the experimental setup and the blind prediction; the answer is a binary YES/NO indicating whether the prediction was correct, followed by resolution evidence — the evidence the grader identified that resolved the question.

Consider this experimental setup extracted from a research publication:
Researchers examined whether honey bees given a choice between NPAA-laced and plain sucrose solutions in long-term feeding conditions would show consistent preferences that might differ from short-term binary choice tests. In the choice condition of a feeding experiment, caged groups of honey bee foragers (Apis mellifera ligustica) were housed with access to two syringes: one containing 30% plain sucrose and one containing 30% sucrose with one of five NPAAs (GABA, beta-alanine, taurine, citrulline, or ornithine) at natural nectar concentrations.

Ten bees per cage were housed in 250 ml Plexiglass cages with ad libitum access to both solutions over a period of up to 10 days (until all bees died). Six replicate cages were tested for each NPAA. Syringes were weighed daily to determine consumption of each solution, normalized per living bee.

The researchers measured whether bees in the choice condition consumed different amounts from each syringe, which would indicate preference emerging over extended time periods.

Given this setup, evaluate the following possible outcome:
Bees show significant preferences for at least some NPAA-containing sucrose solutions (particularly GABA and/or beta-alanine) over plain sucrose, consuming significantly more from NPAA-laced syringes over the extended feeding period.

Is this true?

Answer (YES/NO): NO